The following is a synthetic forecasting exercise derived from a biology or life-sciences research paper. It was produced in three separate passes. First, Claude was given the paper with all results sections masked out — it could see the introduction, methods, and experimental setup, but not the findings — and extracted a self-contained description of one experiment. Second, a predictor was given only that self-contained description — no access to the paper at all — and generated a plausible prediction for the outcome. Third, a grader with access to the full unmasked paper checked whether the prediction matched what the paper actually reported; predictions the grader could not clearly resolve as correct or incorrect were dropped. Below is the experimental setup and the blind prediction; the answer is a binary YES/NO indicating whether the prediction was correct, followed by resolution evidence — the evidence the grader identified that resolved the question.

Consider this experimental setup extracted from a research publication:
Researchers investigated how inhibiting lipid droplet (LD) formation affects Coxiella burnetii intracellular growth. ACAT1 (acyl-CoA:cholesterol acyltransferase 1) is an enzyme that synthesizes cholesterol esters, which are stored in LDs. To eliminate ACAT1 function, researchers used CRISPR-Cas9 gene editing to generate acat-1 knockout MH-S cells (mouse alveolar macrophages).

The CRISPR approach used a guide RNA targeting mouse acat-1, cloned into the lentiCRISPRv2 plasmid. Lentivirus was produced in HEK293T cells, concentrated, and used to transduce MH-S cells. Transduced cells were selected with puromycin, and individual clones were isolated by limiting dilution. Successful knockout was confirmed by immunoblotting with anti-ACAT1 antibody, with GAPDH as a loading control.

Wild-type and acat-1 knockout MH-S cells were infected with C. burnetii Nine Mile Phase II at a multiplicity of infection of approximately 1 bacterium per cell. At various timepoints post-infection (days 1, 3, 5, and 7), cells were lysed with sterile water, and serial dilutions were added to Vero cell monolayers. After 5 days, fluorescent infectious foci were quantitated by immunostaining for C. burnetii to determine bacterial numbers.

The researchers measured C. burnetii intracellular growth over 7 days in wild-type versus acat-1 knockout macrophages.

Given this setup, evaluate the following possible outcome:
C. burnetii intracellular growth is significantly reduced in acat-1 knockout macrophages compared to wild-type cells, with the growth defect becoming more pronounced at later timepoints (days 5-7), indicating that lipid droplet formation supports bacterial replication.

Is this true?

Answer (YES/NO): NO